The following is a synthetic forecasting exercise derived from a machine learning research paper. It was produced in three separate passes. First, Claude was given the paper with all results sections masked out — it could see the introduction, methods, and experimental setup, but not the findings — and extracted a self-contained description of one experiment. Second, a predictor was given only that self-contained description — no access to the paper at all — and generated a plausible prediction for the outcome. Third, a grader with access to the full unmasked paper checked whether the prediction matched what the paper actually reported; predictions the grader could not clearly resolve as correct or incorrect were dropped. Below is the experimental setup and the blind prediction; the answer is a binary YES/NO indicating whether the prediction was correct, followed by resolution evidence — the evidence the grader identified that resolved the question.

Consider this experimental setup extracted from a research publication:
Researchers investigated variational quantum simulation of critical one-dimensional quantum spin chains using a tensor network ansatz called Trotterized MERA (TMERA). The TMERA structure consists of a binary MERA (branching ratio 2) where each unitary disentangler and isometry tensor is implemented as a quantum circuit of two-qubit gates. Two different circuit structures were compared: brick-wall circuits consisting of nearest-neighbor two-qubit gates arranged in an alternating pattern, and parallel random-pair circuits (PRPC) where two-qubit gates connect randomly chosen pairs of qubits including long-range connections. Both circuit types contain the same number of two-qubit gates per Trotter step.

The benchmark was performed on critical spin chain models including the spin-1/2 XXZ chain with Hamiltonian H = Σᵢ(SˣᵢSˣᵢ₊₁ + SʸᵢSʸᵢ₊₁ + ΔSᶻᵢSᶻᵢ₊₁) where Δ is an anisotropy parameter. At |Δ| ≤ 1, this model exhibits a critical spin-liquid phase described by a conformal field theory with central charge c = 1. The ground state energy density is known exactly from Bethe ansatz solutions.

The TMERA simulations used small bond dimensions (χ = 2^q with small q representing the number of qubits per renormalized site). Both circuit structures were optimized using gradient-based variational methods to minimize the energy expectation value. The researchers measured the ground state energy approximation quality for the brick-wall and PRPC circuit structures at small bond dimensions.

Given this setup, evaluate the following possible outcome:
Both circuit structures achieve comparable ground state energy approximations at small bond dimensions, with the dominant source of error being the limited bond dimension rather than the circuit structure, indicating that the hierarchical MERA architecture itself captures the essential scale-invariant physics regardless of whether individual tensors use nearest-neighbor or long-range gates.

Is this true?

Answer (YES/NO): YES